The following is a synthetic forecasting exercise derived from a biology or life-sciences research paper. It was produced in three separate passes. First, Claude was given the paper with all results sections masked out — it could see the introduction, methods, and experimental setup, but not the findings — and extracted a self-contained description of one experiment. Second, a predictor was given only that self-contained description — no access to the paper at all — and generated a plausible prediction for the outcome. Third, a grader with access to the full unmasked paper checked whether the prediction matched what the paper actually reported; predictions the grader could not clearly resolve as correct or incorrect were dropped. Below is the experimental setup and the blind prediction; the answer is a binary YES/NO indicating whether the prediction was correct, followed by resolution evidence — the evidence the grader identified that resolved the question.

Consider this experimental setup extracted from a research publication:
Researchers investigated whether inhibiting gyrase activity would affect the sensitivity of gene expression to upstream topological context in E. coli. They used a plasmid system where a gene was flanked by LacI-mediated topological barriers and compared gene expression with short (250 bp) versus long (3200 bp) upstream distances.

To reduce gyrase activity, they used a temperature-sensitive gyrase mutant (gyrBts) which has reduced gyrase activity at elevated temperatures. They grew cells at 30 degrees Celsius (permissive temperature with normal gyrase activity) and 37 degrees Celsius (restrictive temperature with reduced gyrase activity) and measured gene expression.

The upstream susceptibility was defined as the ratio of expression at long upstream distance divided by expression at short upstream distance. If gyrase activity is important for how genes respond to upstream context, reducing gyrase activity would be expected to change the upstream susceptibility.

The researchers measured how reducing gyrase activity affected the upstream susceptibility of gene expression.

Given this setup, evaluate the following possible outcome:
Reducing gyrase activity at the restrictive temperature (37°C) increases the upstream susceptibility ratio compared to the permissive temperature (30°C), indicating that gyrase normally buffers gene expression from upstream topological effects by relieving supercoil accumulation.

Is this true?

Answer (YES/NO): NO